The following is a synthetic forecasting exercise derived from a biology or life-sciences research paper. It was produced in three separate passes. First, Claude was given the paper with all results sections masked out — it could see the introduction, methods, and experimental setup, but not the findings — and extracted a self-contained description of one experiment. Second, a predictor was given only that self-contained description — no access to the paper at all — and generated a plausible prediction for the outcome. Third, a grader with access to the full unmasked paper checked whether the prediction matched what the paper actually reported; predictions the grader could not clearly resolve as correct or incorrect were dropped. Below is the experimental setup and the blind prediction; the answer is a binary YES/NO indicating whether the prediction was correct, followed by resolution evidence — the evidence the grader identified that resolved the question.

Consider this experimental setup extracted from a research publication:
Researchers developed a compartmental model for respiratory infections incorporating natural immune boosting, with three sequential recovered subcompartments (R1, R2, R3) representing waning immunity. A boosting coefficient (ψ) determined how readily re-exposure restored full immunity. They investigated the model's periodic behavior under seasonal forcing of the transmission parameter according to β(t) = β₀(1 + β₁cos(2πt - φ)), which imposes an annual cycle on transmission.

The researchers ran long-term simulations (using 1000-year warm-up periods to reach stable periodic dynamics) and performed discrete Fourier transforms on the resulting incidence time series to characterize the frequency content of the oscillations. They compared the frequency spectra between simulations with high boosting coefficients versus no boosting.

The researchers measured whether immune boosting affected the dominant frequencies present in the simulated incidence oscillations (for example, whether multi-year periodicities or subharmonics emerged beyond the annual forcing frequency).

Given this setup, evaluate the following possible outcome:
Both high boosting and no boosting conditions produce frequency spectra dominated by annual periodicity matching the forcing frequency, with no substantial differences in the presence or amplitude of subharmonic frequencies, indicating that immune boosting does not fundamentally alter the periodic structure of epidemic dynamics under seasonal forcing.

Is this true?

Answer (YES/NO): NO